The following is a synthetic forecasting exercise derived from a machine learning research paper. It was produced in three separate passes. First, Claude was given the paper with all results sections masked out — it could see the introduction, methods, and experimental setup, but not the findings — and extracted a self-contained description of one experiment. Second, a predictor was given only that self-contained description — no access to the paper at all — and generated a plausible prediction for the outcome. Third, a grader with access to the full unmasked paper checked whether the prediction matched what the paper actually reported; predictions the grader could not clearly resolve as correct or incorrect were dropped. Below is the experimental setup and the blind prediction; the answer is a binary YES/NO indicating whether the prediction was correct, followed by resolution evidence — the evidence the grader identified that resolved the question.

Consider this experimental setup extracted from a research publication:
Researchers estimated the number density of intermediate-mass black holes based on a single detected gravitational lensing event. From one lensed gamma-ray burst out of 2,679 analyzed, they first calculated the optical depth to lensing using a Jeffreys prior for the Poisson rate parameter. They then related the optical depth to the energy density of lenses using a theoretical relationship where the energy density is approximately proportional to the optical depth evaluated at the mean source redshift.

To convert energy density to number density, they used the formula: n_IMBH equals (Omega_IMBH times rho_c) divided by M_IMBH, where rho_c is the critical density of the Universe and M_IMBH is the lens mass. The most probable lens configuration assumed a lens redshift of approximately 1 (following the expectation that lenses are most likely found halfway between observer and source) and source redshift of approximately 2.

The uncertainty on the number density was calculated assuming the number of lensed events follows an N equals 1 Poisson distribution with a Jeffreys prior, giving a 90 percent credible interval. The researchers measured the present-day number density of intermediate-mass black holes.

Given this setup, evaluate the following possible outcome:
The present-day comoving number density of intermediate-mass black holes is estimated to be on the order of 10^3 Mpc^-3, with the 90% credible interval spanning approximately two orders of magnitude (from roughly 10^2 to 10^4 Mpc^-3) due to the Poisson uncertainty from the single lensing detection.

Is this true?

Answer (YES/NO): NO